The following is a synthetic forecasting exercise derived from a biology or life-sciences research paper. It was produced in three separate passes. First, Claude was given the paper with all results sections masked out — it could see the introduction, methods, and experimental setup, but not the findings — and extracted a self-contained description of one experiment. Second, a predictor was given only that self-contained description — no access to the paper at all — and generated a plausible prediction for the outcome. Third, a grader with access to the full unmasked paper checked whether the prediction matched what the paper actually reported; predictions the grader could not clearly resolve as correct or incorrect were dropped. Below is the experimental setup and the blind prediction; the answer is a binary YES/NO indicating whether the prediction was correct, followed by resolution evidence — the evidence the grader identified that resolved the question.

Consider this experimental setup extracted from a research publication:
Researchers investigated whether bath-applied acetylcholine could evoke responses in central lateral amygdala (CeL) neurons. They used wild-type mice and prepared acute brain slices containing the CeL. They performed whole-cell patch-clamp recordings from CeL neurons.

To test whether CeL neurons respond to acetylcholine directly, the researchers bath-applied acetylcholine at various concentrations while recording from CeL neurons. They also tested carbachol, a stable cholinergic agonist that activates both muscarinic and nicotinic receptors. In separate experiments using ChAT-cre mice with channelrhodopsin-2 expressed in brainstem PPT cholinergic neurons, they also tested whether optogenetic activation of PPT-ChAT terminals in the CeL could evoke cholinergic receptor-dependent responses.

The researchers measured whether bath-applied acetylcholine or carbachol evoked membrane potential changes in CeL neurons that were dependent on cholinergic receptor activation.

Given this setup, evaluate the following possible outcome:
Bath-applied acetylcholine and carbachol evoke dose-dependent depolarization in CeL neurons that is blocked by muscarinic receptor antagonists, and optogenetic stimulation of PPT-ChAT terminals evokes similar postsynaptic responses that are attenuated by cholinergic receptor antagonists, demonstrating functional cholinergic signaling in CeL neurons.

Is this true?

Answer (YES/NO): NO